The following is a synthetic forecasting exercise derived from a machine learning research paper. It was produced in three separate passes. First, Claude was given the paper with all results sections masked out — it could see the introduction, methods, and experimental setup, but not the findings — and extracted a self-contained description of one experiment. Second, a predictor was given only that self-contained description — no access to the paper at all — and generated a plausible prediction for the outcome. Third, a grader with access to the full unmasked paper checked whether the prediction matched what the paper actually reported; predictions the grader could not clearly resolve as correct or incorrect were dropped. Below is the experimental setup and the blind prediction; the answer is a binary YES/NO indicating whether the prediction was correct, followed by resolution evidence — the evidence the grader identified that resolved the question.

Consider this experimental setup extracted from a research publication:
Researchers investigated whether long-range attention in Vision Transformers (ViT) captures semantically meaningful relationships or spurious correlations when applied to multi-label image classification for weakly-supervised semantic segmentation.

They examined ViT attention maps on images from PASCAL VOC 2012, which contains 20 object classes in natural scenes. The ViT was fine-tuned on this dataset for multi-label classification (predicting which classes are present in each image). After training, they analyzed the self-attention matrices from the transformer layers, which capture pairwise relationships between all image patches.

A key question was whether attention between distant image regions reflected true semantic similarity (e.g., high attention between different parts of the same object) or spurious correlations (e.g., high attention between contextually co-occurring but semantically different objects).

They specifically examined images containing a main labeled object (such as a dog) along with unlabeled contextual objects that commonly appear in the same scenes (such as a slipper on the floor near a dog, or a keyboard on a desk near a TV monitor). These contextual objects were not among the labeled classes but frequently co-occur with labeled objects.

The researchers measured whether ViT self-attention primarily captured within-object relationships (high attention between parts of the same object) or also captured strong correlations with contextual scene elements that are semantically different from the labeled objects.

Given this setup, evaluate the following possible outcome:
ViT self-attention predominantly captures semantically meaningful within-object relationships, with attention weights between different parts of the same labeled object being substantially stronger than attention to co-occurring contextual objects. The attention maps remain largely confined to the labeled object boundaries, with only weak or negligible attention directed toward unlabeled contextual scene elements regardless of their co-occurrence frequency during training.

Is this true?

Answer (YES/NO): NO